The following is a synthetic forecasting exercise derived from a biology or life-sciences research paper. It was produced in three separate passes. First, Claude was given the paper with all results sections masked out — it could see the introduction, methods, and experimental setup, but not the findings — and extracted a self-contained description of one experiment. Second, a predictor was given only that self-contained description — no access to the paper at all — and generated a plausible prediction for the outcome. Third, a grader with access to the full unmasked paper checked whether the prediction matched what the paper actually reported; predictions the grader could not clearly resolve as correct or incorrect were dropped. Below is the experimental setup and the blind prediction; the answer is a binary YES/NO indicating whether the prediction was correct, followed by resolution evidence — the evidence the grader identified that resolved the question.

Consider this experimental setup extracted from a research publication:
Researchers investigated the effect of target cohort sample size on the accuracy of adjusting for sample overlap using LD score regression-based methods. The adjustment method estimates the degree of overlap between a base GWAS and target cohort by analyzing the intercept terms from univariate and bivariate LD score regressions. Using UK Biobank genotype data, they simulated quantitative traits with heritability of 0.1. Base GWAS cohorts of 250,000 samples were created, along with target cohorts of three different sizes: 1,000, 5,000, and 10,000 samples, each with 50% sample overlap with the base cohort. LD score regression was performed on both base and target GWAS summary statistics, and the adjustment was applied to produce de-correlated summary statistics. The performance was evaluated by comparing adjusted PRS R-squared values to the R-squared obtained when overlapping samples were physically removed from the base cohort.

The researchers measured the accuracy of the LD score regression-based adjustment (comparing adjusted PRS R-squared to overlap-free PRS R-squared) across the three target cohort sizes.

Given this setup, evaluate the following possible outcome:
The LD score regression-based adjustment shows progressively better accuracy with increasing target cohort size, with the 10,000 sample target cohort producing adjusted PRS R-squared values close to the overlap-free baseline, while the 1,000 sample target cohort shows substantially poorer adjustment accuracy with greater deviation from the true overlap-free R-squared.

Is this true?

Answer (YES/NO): YES